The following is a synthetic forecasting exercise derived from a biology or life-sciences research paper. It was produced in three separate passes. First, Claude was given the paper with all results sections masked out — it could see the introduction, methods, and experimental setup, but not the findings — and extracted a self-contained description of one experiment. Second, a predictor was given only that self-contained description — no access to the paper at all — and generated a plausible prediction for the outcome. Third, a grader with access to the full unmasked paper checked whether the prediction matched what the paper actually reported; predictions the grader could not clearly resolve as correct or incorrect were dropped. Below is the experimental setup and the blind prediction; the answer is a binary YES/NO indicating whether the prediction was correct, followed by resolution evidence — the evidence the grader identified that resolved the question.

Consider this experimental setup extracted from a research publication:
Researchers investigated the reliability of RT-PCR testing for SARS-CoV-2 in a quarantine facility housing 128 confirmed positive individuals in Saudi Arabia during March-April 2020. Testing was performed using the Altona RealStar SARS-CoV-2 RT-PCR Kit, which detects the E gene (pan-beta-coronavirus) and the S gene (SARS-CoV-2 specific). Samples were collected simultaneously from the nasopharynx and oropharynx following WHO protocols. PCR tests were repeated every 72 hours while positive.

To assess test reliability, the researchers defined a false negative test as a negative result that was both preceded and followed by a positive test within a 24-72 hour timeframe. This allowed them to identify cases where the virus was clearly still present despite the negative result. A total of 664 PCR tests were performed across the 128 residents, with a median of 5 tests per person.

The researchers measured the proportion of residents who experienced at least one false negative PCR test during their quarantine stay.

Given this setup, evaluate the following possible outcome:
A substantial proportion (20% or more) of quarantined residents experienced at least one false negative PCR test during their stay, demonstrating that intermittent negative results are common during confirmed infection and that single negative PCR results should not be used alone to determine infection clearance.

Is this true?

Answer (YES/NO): NO